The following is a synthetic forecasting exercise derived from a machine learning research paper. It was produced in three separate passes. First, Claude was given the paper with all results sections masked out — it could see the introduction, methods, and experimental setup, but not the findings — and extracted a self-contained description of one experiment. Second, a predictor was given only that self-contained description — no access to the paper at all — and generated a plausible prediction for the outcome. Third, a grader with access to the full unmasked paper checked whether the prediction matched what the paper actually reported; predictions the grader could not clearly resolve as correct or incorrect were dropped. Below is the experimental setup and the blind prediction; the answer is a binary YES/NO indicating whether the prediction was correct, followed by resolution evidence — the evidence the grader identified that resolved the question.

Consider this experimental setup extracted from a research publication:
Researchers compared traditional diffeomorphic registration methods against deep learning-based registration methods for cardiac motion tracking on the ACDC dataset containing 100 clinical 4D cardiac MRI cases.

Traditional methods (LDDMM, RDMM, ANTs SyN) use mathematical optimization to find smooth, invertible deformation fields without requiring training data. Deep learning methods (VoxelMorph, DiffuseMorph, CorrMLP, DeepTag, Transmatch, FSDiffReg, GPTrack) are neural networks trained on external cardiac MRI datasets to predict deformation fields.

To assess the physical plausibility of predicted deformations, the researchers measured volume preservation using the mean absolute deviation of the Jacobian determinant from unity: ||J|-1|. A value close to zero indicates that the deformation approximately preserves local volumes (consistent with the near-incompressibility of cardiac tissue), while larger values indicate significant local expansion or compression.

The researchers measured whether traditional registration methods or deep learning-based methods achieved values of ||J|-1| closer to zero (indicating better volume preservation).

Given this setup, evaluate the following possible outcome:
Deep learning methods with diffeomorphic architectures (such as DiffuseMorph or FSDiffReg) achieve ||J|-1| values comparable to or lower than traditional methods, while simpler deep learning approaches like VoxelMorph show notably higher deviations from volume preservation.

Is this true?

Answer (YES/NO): NO